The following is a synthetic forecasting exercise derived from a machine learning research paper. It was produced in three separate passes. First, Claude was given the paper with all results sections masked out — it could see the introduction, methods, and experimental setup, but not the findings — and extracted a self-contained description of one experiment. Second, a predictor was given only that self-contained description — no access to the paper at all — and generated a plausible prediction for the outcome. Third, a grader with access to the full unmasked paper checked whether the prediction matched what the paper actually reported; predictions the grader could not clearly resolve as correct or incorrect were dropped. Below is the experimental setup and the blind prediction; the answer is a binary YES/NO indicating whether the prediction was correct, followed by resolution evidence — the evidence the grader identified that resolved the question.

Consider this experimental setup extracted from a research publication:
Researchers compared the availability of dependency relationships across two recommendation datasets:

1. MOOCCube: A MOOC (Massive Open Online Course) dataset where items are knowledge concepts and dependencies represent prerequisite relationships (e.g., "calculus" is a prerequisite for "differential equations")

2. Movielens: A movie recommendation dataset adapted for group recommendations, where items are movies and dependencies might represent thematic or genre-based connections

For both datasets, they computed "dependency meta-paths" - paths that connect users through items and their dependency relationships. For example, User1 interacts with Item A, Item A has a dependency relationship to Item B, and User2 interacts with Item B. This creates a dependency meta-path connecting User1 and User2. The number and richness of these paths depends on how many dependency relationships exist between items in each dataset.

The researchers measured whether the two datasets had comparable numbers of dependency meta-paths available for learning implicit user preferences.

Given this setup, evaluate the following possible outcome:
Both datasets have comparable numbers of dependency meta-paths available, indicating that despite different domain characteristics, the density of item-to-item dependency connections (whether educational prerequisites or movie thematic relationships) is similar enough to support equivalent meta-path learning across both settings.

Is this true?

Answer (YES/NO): NO